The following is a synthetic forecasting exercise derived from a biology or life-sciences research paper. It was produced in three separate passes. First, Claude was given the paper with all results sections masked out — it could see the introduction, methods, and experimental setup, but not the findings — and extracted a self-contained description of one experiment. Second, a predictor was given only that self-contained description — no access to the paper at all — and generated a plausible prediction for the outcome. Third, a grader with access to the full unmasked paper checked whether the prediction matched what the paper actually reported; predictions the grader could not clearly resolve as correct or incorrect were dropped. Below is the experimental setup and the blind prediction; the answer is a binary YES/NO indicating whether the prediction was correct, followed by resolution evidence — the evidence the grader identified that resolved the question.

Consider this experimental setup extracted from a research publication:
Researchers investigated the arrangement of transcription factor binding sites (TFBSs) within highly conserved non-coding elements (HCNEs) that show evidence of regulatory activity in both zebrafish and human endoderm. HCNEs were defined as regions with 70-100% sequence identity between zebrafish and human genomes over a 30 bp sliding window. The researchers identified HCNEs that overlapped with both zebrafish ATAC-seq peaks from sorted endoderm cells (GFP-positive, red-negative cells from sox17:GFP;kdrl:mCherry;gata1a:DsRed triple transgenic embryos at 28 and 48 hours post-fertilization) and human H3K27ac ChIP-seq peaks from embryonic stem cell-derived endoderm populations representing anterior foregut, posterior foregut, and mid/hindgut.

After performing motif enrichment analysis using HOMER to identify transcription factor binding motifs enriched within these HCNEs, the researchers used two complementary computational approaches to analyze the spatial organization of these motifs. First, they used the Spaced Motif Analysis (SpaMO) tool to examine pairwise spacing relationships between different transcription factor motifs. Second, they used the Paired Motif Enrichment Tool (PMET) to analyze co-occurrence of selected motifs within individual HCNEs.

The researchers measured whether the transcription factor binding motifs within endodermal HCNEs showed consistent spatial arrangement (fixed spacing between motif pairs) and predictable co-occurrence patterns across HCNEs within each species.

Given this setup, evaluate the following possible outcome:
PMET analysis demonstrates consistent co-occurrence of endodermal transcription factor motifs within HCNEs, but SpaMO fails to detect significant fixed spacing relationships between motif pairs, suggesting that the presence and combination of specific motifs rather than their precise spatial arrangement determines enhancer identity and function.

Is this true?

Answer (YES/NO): NO